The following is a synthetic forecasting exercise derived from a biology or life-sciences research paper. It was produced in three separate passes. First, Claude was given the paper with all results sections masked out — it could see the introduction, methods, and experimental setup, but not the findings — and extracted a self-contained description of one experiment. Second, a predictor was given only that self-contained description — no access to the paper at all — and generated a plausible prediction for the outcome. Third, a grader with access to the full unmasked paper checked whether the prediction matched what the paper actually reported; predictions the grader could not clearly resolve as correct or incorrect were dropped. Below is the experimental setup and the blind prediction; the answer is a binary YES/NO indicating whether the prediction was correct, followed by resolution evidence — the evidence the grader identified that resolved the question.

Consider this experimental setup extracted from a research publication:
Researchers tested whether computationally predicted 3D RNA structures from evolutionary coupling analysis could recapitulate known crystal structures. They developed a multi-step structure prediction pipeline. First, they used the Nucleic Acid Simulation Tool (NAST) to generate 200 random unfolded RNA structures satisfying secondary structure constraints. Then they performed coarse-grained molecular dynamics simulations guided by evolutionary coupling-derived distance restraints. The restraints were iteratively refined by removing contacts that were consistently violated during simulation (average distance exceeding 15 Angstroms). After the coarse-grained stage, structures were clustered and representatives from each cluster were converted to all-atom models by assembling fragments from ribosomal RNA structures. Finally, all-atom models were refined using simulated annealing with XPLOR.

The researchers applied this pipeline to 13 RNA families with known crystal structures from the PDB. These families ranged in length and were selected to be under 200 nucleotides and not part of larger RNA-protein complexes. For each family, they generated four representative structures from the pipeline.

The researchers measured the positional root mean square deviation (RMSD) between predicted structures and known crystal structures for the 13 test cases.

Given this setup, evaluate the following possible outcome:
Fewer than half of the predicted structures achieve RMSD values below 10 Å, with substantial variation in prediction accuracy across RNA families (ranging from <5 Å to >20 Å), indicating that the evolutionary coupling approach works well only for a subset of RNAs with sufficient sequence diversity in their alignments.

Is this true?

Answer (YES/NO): NO